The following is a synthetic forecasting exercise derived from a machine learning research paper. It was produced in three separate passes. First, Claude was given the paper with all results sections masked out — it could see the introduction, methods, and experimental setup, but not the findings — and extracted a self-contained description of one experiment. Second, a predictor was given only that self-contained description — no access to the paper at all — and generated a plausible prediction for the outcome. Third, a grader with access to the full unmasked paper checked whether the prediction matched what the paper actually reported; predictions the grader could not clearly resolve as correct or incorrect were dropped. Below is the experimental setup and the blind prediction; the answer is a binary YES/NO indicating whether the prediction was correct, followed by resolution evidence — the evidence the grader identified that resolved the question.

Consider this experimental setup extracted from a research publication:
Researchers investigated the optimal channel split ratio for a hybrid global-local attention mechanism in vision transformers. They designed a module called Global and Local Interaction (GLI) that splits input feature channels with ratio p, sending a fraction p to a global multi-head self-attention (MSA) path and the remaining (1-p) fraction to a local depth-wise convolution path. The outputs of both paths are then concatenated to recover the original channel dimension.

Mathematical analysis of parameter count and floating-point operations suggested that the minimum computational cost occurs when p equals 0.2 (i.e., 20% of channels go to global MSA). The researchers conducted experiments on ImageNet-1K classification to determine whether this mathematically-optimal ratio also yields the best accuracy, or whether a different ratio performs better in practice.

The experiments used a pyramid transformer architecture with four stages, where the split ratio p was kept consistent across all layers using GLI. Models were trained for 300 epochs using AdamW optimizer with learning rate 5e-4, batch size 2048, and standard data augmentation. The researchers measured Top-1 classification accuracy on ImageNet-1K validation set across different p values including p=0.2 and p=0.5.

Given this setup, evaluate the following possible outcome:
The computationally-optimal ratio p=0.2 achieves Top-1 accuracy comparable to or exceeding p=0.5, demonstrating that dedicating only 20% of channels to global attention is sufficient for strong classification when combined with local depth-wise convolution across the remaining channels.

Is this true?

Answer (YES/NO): NO